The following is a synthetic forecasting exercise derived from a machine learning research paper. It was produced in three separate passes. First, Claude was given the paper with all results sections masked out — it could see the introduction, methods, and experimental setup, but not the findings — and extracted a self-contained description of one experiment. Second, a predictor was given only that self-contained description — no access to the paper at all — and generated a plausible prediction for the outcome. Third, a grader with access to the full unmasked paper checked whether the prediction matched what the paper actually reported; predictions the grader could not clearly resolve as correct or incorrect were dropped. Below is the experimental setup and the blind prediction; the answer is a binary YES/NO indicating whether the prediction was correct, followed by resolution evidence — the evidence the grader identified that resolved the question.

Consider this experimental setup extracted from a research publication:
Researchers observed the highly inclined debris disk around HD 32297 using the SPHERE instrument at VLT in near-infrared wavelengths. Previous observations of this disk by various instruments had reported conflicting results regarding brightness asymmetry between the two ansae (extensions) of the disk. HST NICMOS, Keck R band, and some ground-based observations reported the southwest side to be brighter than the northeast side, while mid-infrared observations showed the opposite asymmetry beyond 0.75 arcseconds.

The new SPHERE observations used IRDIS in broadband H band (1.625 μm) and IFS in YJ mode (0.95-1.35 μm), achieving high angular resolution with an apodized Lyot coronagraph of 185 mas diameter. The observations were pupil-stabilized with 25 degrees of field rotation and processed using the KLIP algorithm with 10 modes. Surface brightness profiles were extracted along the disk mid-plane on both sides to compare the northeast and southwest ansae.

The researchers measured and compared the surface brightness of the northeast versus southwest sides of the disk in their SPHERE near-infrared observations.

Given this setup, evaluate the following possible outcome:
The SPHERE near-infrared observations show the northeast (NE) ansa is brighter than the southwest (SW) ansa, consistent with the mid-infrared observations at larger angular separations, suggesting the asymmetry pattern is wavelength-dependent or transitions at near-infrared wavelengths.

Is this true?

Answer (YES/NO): NO